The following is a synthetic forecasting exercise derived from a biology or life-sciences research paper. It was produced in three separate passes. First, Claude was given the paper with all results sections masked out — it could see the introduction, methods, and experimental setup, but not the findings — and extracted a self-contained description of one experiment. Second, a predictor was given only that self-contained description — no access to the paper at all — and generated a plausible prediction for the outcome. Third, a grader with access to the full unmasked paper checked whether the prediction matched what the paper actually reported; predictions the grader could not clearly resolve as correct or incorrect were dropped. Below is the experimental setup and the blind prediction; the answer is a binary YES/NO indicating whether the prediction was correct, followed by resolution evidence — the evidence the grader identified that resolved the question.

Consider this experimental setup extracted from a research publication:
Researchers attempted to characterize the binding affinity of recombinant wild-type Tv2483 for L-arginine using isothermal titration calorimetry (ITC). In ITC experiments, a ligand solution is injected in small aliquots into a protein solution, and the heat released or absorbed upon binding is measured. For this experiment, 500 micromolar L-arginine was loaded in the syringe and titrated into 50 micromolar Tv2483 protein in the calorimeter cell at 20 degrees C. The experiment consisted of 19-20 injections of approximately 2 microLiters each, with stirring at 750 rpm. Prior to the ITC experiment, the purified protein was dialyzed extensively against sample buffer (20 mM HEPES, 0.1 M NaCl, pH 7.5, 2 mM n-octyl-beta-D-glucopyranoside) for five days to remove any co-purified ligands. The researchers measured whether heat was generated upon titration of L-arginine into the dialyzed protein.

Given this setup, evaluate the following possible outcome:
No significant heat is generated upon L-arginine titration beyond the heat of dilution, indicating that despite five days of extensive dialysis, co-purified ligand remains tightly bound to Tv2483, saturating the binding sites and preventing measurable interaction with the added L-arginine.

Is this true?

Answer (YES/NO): YES